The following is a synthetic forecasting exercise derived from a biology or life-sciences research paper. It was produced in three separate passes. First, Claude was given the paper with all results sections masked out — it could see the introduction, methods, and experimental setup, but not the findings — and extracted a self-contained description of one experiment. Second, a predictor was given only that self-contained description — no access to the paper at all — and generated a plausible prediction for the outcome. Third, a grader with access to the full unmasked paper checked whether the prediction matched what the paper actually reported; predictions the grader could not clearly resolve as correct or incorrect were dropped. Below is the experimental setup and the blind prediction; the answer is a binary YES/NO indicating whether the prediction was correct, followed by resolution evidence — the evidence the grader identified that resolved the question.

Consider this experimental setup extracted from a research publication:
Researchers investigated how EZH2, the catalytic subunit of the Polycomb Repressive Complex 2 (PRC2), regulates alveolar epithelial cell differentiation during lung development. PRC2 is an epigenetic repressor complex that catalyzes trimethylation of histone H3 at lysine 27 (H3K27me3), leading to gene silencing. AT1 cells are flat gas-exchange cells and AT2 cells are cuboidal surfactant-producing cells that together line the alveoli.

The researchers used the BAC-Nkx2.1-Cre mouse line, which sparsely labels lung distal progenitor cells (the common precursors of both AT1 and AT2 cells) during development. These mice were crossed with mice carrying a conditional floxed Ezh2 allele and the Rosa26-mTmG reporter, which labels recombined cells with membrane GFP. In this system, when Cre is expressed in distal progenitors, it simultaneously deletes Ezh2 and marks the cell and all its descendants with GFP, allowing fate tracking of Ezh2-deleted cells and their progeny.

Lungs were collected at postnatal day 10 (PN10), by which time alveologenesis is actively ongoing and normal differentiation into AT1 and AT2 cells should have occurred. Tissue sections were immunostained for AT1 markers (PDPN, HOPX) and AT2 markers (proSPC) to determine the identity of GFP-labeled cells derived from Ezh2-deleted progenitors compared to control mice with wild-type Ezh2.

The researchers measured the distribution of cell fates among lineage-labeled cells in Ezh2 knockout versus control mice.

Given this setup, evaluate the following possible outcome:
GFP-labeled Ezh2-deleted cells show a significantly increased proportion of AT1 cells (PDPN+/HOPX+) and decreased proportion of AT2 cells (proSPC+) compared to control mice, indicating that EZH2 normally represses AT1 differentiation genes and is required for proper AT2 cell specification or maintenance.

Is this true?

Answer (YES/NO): NO